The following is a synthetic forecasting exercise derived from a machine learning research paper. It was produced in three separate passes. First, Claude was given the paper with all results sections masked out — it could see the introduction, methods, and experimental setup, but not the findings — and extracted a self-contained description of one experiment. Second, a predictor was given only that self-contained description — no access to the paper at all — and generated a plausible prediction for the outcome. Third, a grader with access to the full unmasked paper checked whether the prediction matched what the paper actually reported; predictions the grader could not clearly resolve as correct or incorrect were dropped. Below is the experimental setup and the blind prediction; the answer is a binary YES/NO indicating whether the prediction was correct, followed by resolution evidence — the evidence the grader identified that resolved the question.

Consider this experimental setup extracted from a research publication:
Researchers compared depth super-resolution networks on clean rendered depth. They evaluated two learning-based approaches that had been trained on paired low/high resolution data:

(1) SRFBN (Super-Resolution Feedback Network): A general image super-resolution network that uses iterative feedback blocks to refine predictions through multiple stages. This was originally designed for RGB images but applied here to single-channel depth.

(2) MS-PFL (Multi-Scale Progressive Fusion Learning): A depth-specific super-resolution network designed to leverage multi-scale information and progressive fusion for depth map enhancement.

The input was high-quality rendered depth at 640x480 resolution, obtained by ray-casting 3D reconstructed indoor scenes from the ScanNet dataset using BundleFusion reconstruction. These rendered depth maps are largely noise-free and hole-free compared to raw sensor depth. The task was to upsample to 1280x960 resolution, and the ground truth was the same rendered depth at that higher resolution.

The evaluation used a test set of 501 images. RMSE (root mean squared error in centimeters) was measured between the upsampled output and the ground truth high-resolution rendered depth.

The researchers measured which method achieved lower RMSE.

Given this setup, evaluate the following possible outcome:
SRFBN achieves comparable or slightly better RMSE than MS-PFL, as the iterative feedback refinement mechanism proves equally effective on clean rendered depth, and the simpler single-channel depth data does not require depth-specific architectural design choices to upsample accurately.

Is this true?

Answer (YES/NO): NO